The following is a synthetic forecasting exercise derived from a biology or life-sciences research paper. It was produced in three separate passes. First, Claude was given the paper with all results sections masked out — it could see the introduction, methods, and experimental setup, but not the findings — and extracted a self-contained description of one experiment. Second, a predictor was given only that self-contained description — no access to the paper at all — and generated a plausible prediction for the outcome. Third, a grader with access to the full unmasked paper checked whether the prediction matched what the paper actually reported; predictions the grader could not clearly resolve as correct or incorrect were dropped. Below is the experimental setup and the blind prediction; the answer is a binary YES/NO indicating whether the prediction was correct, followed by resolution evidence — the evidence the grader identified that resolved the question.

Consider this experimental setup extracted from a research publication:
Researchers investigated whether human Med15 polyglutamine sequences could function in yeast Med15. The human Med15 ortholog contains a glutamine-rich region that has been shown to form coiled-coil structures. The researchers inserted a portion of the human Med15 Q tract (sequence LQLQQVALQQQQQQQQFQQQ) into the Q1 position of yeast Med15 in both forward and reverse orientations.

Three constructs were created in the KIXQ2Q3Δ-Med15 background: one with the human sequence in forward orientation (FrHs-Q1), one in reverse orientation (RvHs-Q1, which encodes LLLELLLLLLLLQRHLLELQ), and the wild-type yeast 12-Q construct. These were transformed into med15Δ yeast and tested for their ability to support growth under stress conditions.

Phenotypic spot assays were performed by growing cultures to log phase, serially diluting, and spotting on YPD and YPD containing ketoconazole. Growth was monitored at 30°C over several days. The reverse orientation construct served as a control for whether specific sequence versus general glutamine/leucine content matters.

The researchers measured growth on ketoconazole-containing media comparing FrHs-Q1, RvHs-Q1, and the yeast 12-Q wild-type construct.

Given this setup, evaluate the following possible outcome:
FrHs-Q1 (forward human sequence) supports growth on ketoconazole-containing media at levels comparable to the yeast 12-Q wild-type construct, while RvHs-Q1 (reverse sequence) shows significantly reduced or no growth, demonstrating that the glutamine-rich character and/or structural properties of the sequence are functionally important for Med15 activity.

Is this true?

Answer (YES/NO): YES